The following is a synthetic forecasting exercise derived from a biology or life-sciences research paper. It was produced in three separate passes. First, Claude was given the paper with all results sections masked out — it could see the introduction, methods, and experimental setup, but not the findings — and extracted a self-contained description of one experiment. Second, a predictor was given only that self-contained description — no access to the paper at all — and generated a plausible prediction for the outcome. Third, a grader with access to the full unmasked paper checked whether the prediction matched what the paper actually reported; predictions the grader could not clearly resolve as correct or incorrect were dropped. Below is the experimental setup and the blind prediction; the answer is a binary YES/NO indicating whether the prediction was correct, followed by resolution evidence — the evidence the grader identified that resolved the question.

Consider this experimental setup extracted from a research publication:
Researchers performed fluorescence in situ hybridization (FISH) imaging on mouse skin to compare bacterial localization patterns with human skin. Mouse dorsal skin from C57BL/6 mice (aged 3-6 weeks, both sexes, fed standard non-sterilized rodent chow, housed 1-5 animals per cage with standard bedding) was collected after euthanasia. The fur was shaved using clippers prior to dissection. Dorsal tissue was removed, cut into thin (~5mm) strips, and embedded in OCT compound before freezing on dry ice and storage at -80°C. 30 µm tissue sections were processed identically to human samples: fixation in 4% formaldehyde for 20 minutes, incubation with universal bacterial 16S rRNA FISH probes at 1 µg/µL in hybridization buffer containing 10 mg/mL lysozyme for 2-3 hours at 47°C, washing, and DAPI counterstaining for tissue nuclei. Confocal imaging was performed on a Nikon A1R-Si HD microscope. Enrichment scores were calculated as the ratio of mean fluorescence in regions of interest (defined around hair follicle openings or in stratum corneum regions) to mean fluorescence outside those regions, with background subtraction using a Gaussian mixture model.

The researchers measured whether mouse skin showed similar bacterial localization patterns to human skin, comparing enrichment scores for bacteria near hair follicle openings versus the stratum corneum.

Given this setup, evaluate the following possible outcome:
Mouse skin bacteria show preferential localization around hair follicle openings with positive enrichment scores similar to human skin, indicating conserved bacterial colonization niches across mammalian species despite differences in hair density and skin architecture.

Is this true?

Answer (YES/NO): YES